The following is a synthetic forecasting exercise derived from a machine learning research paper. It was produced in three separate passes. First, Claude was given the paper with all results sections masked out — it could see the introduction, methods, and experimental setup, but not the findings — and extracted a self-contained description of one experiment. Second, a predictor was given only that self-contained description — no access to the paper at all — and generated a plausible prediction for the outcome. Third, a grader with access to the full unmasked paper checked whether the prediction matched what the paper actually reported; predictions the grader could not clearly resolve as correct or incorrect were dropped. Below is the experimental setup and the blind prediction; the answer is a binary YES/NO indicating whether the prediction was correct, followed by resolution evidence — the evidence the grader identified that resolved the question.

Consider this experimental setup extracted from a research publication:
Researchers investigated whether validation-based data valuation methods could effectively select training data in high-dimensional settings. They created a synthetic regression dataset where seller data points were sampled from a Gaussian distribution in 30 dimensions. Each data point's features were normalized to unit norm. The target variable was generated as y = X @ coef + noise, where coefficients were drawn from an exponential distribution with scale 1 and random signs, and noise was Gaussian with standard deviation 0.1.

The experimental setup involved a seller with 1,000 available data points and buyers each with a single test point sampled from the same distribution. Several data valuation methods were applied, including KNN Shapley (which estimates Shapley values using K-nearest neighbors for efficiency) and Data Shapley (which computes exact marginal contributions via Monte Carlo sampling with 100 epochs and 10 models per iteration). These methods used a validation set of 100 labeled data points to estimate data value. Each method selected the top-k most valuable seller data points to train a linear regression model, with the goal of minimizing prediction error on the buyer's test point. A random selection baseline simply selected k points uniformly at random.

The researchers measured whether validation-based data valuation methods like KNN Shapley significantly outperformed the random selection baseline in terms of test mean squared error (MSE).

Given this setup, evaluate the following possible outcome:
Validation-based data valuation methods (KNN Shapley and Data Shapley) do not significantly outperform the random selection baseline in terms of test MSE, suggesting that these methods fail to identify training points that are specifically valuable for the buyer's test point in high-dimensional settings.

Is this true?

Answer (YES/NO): YES